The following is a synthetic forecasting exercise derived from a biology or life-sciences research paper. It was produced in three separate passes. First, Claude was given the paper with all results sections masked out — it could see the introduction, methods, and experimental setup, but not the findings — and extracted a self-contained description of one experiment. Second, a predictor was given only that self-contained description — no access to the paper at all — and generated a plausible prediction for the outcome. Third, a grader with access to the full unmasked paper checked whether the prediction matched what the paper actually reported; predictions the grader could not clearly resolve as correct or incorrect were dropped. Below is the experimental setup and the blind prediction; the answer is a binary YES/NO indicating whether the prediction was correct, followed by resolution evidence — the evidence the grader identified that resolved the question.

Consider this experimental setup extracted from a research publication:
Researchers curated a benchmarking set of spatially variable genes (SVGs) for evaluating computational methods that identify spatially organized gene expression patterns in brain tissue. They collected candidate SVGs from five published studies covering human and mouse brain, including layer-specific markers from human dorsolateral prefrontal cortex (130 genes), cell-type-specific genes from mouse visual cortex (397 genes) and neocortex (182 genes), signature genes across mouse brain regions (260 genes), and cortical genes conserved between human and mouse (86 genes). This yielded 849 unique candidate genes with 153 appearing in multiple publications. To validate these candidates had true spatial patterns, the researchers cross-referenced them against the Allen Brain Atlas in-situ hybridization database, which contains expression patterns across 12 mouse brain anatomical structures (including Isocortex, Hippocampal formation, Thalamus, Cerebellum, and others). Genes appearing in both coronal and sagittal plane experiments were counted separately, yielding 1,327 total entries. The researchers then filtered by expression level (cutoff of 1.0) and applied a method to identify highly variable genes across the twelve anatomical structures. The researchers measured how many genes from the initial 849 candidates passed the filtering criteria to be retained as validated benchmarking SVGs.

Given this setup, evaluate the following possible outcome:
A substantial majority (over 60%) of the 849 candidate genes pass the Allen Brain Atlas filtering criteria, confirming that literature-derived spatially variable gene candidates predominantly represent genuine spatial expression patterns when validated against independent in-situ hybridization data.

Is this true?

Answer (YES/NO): NO